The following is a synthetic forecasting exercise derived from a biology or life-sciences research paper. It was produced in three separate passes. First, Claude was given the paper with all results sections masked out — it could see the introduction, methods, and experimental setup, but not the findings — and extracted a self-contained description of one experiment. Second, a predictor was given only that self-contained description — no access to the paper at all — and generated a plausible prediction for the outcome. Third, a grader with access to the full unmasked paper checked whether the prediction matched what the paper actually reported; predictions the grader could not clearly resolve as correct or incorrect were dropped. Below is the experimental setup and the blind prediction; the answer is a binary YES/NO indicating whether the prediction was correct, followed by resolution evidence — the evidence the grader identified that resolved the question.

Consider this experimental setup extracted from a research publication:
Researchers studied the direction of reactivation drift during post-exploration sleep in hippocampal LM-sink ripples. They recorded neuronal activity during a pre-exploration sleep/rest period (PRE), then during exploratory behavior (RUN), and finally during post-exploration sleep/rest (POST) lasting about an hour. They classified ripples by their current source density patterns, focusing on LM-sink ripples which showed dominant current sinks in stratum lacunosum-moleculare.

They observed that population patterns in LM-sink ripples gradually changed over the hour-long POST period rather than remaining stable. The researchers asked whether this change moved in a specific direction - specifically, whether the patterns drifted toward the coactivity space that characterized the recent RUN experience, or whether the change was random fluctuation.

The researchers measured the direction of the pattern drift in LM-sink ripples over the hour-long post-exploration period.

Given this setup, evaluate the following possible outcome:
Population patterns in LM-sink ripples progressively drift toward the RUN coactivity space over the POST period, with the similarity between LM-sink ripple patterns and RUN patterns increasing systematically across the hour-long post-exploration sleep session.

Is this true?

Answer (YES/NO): YES